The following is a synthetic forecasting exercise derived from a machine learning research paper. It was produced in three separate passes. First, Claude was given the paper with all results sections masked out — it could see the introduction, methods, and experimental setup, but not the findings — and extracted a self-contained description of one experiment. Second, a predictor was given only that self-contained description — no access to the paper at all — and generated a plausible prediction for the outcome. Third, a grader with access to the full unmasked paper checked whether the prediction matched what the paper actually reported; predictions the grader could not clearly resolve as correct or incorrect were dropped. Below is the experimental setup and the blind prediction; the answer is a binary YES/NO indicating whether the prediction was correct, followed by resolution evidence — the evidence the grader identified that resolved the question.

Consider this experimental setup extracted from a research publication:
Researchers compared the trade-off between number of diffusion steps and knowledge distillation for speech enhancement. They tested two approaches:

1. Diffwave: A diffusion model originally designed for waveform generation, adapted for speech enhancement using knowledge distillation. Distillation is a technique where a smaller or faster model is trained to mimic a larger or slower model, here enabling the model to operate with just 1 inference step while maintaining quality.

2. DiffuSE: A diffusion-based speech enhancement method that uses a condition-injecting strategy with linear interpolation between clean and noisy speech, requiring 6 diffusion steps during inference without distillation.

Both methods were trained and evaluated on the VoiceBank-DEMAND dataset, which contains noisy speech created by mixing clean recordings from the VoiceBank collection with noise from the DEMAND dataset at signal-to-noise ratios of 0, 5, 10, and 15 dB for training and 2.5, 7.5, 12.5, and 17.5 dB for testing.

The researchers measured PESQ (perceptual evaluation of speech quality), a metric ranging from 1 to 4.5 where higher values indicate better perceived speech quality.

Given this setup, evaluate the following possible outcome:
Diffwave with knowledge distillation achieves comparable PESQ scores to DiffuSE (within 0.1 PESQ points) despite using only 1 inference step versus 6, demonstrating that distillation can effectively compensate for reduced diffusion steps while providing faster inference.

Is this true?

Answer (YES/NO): NO